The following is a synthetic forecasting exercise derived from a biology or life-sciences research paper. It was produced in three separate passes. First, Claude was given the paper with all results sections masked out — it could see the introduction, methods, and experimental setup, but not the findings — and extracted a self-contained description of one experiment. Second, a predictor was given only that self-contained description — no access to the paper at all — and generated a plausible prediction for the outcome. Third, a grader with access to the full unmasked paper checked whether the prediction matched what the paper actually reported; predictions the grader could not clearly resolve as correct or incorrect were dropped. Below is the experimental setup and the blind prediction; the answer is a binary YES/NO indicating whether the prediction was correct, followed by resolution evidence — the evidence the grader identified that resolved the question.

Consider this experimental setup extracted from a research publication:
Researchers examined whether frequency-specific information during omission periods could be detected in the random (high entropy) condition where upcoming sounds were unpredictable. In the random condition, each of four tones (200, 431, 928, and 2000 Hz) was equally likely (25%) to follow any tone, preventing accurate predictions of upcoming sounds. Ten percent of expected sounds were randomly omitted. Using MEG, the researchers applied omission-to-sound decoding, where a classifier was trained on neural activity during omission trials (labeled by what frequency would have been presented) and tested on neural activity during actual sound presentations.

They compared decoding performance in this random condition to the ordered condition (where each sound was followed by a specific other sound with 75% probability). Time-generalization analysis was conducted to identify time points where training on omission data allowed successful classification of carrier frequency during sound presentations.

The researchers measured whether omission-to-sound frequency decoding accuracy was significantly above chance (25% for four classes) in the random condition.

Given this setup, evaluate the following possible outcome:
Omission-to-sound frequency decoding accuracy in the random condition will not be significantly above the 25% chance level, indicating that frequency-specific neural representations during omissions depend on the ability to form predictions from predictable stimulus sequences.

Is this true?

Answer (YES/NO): YES